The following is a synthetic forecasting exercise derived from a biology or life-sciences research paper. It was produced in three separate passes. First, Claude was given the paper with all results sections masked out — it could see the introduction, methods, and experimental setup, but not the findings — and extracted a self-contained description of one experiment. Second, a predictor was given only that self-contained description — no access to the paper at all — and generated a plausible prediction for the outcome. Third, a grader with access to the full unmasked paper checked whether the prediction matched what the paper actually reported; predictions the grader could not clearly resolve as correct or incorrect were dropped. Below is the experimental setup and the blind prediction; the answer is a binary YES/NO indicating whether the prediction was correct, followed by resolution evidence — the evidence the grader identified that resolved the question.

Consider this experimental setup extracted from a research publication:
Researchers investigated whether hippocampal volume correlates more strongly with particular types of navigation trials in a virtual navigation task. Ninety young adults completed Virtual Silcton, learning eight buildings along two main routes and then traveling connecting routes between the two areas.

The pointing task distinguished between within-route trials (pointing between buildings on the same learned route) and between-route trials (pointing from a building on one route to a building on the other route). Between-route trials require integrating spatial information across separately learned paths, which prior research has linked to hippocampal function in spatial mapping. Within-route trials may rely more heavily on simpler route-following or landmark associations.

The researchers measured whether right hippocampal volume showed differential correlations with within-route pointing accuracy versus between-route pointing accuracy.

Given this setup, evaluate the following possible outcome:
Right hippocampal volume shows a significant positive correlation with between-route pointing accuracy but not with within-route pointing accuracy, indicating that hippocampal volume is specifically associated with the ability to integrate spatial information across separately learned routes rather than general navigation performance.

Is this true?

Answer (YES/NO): NO